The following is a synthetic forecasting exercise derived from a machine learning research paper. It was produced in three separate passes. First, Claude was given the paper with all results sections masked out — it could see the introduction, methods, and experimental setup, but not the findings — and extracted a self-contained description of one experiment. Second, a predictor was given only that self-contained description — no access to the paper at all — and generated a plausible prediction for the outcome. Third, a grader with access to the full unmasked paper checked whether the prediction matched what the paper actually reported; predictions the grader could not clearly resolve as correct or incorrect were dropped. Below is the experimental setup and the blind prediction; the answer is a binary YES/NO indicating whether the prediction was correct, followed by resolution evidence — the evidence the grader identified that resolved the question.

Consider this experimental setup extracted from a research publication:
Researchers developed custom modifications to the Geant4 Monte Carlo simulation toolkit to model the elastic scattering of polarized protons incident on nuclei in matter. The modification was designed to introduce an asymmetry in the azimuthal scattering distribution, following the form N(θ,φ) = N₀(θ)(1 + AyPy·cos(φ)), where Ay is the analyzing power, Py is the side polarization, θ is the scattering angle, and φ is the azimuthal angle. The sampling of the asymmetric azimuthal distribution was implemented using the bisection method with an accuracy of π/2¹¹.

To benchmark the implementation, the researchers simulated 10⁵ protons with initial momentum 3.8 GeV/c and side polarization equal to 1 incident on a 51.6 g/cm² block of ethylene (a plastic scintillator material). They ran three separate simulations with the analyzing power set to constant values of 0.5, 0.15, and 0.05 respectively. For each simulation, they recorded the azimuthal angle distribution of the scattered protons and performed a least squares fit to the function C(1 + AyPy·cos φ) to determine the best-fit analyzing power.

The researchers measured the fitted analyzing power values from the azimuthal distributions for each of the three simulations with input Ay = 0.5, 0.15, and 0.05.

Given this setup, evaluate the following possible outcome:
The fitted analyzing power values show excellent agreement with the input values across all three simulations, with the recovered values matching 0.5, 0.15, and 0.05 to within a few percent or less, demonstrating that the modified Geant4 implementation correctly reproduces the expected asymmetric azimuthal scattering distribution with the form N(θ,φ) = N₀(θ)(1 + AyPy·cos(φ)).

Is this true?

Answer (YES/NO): NO